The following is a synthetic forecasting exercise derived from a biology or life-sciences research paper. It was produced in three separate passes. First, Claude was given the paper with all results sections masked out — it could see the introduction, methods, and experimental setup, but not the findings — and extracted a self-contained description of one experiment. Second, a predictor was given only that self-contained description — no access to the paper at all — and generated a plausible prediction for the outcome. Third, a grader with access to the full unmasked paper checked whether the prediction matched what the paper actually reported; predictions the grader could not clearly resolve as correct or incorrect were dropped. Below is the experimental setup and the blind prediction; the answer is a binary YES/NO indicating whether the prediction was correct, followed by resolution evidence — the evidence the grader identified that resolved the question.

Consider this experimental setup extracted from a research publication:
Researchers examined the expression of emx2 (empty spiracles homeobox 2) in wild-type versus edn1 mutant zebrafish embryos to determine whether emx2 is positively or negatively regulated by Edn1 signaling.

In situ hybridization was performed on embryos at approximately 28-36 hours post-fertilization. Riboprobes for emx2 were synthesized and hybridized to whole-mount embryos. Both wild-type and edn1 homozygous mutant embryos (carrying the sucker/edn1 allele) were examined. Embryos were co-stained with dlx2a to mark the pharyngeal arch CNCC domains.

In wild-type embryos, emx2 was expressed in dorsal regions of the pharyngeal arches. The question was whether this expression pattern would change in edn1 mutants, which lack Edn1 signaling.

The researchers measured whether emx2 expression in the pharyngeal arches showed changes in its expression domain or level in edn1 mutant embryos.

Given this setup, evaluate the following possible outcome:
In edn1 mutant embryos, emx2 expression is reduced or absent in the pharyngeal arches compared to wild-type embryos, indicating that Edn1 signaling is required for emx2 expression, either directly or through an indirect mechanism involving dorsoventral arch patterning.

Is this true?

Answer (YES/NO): NO